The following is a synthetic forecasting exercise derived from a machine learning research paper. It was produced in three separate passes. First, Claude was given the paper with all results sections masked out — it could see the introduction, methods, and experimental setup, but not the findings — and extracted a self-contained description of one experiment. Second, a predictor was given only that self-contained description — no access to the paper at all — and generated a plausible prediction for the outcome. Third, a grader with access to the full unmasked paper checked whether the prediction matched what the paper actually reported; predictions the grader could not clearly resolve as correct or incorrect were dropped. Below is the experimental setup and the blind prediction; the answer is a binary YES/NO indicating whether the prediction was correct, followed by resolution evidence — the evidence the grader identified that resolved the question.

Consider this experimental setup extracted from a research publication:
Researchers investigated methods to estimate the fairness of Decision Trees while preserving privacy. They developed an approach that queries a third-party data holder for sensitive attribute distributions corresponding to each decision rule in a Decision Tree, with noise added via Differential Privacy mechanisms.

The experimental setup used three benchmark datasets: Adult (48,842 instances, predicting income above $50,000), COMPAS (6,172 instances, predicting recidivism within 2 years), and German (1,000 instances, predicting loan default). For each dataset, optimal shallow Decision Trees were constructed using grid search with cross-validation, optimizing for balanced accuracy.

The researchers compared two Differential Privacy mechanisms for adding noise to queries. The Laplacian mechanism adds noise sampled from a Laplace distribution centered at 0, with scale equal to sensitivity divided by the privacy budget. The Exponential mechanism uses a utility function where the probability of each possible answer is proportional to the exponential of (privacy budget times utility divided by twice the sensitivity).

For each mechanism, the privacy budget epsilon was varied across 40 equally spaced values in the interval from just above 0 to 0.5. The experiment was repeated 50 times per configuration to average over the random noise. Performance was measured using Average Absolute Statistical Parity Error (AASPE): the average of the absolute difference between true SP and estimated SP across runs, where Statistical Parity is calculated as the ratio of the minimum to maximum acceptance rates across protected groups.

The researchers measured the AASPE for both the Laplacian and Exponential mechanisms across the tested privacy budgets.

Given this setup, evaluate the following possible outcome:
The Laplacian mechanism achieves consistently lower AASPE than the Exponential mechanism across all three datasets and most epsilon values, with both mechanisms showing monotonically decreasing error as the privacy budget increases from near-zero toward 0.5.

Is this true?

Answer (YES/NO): NO